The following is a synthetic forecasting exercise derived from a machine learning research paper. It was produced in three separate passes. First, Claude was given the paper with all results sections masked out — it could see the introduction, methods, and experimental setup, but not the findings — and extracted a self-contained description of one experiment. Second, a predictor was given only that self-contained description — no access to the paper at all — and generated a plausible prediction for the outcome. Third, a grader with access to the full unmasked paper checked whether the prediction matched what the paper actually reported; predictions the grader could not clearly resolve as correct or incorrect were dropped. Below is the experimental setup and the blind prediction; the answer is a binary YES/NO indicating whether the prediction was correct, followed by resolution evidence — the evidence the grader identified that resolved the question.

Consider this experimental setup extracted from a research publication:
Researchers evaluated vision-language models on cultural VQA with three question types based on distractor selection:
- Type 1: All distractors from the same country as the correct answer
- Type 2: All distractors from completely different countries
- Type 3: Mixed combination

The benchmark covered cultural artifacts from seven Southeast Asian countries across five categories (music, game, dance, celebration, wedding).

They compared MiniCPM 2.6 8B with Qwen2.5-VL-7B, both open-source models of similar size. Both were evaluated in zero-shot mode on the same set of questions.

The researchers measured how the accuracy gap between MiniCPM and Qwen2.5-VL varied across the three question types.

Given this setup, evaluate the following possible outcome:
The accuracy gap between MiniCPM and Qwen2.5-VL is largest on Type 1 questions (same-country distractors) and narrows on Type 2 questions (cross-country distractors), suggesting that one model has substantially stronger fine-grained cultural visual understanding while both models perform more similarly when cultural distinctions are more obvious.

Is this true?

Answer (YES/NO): NO